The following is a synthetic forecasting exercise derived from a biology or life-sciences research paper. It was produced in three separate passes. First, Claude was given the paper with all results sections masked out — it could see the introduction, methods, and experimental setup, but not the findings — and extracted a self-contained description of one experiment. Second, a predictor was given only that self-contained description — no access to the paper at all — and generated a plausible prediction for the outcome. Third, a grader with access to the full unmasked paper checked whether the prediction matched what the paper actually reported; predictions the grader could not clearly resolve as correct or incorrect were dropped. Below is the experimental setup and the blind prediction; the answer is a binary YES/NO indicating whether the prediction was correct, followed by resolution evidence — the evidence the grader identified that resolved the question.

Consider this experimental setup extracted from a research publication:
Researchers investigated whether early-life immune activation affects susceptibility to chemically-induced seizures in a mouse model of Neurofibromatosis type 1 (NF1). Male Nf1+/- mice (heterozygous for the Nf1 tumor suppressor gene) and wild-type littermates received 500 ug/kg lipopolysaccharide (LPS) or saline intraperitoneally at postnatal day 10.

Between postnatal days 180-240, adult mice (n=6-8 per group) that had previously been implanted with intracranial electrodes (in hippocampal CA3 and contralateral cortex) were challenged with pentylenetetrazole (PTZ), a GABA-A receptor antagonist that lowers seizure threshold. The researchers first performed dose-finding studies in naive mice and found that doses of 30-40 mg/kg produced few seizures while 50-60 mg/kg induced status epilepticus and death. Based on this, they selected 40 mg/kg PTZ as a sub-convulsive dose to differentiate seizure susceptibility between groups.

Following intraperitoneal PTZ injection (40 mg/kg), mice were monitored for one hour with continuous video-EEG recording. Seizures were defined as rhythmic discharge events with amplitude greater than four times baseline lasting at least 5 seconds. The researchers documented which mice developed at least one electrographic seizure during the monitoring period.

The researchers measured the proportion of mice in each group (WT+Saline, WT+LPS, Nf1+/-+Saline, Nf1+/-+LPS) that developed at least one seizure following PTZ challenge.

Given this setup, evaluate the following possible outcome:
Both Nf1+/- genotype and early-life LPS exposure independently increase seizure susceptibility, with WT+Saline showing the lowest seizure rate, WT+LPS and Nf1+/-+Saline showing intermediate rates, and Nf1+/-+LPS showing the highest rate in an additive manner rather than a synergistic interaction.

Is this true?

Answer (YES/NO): NO